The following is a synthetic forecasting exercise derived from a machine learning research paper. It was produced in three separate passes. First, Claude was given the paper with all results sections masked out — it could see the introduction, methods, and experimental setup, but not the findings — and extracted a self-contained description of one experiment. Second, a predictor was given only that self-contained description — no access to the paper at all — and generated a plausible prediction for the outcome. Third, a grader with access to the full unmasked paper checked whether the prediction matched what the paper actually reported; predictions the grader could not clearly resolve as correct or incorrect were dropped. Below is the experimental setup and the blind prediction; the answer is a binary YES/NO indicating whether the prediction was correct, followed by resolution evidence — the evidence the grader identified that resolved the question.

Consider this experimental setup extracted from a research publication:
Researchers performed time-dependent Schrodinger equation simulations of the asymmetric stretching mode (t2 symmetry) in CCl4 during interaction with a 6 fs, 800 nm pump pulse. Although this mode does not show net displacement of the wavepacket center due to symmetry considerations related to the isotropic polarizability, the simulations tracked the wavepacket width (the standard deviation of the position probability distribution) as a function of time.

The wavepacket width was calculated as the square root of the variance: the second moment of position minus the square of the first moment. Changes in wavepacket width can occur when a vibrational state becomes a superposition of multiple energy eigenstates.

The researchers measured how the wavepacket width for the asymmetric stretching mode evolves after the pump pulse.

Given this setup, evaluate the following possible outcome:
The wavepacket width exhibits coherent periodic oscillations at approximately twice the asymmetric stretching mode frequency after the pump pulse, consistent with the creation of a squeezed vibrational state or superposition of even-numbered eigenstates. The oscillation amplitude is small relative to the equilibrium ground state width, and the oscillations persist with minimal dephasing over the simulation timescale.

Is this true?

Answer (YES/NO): YES